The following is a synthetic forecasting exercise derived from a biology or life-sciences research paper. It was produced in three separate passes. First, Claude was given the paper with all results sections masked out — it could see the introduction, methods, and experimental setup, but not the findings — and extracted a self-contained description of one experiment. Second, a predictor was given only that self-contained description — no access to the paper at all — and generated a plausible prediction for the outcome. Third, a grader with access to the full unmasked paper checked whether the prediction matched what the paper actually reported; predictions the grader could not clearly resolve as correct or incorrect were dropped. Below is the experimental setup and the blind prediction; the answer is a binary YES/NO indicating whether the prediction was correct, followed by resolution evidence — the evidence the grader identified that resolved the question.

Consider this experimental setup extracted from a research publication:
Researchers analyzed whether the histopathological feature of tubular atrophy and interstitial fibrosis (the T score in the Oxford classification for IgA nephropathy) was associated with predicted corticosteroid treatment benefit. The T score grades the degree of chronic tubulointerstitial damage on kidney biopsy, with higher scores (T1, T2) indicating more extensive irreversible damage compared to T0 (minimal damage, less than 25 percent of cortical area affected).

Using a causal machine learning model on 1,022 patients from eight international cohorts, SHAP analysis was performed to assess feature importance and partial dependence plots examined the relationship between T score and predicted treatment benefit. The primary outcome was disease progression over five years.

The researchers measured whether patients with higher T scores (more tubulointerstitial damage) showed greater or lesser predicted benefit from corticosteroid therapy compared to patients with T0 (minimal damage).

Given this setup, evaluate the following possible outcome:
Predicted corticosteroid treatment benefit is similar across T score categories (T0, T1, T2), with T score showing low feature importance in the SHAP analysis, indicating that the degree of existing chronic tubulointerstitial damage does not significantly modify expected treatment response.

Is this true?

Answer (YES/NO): NO